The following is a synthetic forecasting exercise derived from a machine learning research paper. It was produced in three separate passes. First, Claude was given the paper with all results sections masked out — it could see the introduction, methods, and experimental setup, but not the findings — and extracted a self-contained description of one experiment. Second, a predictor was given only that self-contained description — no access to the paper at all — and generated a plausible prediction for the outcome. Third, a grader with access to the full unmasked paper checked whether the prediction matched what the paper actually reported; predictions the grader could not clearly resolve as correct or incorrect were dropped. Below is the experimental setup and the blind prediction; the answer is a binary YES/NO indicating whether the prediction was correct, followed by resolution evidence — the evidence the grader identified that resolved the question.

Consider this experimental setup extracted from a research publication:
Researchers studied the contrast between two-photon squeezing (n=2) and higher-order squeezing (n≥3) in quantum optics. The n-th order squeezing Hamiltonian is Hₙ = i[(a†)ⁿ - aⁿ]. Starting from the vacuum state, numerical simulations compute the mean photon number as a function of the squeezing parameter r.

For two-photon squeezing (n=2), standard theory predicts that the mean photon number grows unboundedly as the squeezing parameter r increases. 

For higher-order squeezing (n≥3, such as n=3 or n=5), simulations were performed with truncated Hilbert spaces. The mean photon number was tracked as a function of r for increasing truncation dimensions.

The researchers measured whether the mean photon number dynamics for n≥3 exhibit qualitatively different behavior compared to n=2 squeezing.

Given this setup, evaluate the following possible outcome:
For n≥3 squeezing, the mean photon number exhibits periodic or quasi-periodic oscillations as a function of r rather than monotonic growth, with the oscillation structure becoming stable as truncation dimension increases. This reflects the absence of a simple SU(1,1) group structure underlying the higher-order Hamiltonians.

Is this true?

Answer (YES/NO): NO